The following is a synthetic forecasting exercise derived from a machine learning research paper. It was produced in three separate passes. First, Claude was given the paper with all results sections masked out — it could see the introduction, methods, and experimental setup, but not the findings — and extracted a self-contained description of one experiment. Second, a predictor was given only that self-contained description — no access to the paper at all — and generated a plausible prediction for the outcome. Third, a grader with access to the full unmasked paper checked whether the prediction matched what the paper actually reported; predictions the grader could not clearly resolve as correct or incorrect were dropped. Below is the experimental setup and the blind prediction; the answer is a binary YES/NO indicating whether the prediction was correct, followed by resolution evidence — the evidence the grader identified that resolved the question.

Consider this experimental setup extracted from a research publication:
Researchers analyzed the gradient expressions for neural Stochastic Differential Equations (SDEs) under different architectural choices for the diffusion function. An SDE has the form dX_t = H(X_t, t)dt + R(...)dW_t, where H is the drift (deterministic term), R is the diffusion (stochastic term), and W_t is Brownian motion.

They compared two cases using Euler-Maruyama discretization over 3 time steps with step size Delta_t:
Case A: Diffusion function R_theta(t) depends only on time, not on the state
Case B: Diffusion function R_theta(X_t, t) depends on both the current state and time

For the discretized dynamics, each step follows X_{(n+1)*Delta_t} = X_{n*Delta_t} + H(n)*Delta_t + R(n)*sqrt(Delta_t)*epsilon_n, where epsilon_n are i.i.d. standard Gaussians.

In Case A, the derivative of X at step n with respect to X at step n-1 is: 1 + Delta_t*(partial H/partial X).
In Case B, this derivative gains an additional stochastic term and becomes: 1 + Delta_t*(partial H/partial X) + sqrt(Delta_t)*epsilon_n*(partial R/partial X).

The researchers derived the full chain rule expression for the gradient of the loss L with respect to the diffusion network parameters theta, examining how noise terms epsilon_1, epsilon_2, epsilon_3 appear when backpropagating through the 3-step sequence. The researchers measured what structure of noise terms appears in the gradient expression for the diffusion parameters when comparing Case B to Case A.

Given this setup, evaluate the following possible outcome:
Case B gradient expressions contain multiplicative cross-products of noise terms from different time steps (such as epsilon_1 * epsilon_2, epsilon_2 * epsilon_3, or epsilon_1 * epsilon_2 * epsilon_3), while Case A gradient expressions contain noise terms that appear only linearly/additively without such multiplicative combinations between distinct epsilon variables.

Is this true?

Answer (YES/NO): YES